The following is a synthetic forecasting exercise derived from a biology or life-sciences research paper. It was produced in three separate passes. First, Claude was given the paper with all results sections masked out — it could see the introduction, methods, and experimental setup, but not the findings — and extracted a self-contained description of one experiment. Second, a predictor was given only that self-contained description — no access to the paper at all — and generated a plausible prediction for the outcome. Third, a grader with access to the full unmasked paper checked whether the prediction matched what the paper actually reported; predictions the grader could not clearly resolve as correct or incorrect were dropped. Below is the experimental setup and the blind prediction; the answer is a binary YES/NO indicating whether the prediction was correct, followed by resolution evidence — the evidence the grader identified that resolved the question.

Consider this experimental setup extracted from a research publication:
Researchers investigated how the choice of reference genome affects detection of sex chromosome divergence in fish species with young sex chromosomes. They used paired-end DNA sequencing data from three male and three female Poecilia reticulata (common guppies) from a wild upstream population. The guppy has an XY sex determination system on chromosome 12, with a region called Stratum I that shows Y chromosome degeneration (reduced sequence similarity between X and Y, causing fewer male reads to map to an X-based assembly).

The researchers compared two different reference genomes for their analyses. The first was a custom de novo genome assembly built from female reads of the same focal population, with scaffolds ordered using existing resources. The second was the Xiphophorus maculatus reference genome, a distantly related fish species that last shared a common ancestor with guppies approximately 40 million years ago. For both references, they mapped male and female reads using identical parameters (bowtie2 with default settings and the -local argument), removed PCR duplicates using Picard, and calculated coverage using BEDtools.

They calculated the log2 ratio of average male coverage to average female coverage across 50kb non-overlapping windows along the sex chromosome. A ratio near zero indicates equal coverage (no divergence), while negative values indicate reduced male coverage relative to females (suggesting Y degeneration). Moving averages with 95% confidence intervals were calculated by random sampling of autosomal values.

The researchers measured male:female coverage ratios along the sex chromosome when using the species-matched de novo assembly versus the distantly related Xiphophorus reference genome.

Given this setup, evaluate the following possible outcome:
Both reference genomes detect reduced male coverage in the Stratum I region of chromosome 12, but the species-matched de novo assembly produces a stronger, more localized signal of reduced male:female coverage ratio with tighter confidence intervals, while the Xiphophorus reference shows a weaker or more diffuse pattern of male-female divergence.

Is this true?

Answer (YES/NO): NO